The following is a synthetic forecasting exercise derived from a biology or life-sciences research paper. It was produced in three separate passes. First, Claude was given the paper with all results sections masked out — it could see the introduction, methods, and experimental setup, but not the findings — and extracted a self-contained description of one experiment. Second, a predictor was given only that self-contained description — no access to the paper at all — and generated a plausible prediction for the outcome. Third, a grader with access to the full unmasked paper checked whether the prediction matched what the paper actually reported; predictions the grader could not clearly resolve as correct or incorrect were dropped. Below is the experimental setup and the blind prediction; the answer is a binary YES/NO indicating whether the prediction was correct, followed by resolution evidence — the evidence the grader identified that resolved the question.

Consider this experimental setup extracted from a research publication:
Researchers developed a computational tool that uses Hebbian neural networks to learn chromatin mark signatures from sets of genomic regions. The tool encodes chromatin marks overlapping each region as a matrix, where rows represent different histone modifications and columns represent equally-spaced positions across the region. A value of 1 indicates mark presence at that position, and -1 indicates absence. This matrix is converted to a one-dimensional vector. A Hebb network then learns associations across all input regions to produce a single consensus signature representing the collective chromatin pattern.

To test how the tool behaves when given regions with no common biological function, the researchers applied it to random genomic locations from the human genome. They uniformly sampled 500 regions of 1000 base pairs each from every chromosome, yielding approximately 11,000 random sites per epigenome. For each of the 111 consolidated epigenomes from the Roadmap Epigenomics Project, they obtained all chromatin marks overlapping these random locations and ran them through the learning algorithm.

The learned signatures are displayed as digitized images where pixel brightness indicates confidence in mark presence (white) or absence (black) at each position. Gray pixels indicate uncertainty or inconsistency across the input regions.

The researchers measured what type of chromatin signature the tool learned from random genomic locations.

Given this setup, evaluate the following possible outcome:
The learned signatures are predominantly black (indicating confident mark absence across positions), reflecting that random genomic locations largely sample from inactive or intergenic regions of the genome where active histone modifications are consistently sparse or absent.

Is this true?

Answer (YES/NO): YES